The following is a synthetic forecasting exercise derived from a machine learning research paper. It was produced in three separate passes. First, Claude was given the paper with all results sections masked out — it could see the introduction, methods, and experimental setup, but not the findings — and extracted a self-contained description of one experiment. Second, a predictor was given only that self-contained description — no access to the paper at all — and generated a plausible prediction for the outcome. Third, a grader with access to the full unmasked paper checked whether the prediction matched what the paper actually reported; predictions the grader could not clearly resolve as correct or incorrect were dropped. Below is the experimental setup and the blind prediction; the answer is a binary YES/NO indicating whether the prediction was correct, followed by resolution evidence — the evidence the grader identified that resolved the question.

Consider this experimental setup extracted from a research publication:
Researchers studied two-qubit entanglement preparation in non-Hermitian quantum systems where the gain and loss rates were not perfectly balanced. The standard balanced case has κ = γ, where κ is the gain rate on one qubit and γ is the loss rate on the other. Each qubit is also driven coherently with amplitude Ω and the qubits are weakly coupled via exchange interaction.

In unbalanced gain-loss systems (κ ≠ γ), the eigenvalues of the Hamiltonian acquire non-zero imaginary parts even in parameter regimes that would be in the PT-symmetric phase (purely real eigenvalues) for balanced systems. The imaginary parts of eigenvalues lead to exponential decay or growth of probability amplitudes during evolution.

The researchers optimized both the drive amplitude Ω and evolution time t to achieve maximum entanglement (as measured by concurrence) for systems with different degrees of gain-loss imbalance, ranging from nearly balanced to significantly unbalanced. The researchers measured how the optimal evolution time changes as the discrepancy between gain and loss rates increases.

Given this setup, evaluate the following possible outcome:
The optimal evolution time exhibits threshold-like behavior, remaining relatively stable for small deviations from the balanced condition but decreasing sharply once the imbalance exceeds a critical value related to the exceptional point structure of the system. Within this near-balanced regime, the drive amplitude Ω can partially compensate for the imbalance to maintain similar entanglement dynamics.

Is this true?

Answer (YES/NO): NO